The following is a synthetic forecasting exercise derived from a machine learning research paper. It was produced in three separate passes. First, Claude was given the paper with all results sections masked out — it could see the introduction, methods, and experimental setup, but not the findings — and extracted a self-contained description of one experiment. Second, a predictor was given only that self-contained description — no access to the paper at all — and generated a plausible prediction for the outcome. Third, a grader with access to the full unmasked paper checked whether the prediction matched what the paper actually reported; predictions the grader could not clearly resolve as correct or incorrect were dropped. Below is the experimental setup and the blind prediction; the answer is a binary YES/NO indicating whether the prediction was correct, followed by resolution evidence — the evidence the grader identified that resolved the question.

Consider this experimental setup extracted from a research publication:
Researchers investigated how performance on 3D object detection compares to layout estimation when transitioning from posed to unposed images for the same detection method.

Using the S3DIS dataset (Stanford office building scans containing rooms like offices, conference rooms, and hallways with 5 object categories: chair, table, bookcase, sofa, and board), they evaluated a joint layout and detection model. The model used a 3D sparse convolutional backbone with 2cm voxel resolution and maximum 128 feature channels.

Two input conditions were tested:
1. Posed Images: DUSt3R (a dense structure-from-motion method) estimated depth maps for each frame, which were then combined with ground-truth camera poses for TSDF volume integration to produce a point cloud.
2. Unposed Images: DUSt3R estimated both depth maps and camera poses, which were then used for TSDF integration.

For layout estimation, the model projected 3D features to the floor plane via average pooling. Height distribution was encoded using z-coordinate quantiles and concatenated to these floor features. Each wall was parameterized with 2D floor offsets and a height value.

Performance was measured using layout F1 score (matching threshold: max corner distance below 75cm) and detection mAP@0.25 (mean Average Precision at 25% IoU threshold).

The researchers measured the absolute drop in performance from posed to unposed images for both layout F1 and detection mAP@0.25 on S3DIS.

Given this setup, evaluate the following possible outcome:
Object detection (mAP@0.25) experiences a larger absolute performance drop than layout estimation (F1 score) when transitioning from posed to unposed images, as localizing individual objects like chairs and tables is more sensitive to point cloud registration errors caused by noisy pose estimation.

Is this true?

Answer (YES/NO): YES